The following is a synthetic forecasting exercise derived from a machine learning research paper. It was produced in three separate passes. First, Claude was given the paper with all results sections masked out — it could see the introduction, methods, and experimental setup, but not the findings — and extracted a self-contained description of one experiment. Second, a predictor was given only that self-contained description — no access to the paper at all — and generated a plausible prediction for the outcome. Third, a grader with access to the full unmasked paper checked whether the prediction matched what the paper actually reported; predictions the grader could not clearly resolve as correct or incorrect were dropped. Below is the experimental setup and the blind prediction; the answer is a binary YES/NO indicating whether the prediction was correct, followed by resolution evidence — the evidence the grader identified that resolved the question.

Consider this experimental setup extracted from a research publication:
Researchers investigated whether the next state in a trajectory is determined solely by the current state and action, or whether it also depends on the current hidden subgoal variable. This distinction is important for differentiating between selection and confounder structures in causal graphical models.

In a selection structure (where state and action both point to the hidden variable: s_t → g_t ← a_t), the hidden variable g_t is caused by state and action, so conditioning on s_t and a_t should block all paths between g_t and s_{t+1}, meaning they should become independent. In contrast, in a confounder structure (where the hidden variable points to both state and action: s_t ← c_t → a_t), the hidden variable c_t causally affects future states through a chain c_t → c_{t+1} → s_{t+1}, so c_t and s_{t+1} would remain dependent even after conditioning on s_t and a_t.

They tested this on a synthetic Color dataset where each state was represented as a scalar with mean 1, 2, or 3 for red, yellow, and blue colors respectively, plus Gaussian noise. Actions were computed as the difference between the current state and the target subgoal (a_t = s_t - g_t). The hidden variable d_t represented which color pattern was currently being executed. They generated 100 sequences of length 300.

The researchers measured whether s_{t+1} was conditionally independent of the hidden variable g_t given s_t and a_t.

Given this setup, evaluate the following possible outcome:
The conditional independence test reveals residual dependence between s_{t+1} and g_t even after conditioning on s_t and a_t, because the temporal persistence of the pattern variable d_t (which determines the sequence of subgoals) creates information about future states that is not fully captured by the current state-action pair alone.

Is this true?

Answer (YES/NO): NO